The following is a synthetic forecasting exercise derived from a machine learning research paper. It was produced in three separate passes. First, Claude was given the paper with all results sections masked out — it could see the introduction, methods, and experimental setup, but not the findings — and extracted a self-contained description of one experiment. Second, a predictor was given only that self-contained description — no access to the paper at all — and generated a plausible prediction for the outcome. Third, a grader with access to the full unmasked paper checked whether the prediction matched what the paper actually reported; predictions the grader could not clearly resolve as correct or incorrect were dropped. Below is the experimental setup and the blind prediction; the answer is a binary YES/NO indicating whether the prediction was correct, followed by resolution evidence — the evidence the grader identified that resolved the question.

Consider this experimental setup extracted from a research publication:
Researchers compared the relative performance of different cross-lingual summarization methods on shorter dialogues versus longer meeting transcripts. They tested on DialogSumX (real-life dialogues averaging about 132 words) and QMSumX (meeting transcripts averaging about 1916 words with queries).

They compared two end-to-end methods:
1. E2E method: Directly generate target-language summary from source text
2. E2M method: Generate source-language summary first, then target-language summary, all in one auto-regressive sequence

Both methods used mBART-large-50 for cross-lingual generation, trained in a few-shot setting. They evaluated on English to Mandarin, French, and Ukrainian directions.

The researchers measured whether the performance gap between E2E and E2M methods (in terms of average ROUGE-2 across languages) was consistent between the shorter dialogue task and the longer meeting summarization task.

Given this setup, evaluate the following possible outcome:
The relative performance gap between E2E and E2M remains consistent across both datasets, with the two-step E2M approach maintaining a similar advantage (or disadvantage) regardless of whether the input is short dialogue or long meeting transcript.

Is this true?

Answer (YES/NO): NO